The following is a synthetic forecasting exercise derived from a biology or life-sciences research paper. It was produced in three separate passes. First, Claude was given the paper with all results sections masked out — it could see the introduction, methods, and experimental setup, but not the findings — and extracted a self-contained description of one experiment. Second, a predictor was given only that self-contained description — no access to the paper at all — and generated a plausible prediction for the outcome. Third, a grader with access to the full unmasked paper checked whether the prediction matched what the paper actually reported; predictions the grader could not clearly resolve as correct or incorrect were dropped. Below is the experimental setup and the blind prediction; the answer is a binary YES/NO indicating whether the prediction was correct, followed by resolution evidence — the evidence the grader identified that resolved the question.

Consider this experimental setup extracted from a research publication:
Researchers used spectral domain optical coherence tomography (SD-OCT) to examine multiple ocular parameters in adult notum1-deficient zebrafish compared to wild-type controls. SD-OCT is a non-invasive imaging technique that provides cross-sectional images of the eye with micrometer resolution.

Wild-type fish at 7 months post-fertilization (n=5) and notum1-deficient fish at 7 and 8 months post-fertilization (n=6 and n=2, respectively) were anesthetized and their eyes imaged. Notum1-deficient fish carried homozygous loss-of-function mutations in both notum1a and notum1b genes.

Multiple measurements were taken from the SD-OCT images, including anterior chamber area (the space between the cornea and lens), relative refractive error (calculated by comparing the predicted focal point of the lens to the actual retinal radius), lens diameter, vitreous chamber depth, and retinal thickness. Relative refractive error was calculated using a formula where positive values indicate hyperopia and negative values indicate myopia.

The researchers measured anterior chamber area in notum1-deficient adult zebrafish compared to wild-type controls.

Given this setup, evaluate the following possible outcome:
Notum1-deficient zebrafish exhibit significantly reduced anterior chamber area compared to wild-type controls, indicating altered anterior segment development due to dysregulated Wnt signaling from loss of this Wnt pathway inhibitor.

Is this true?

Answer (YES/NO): NO